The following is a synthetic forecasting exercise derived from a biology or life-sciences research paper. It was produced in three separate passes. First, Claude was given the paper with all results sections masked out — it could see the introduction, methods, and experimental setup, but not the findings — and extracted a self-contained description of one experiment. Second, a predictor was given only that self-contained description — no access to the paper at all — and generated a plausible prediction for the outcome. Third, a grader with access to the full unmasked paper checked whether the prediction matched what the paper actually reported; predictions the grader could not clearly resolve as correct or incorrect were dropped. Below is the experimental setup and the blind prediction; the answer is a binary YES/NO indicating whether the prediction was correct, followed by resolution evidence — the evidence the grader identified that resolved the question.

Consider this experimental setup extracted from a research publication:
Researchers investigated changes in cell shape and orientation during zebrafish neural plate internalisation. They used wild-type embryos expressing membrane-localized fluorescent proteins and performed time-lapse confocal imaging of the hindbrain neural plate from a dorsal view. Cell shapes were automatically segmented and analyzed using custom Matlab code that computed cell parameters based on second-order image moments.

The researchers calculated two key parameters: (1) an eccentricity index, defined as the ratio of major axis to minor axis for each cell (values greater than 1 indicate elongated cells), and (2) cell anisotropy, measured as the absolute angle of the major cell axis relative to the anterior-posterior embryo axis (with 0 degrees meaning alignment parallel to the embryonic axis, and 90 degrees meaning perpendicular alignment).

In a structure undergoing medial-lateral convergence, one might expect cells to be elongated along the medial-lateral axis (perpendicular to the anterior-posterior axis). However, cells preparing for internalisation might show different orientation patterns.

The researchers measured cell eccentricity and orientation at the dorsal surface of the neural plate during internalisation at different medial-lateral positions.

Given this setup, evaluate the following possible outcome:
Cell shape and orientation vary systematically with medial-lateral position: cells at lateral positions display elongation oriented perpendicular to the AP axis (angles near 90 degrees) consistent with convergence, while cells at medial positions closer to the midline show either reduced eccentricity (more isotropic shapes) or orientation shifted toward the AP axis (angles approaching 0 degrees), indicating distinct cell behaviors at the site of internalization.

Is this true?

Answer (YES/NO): NO